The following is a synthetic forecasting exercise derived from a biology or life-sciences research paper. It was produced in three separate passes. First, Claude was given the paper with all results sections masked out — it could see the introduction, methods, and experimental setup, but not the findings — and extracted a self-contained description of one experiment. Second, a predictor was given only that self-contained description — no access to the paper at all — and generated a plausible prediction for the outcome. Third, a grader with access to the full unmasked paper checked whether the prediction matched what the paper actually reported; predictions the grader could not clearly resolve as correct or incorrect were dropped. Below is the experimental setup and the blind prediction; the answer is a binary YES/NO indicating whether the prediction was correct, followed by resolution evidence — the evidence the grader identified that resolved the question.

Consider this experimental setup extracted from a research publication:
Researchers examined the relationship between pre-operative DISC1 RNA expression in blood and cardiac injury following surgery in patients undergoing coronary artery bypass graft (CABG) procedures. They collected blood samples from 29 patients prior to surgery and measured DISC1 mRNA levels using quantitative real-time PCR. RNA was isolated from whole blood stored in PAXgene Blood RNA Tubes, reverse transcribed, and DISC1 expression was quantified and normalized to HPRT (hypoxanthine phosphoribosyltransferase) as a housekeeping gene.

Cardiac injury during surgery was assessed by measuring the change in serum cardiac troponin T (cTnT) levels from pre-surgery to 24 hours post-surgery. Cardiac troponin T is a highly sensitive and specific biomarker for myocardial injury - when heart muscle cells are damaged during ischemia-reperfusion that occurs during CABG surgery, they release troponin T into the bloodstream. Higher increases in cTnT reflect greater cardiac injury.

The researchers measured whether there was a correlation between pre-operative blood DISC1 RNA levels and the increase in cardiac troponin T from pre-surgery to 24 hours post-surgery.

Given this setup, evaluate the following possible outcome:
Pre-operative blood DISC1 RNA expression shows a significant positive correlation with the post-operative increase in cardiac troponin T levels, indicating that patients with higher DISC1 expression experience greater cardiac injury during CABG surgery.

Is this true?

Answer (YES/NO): NO